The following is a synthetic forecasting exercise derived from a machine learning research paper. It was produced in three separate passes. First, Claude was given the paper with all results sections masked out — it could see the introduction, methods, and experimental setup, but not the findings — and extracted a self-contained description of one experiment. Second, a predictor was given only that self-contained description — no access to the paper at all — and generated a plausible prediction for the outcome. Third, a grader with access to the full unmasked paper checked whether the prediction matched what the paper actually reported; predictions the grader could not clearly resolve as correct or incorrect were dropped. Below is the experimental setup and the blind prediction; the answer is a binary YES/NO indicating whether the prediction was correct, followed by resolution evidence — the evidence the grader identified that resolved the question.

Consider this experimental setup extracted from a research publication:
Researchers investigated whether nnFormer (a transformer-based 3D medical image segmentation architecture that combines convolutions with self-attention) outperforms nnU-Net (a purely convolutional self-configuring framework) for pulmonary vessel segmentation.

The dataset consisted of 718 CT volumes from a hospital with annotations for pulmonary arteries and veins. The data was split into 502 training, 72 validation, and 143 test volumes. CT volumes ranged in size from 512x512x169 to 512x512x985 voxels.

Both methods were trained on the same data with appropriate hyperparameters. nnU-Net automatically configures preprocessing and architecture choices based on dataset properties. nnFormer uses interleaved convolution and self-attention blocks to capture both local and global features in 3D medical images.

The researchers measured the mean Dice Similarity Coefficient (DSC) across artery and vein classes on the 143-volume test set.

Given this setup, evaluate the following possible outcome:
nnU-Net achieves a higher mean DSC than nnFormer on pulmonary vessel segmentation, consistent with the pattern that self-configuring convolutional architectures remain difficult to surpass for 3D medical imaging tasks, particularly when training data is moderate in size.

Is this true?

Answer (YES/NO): YES